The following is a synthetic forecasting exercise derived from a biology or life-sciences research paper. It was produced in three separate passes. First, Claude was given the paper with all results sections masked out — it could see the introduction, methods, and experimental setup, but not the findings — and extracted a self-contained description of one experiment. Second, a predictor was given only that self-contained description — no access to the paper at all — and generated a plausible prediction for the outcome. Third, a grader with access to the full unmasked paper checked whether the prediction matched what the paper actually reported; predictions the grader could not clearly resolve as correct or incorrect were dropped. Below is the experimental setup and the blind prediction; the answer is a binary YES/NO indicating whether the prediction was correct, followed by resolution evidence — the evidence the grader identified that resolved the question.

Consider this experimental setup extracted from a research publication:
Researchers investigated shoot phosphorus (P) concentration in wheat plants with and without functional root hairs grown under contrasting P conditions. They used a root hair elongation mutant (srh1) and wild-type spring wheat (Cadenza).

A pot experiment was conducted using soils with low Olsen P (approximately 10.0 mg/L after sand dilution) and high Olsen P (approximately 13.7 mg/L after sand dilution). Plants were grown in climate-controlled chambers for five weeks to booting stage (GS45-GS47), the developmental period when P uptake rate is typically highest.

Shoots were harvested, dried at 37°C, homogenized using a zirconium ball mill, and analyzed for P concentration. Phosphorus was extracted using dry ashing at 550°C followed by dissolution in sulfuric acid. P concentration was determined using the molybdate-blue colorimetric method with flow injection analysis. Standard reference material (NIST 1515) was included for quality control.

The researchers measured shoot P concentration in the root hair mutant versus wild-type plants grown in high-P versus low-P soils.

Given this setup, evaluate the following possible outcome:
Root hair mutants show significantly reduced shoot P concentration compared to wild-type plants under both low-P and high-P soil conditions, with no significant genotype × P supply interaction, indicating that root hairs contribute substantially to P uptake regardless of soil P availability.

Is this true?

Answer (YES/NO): NO